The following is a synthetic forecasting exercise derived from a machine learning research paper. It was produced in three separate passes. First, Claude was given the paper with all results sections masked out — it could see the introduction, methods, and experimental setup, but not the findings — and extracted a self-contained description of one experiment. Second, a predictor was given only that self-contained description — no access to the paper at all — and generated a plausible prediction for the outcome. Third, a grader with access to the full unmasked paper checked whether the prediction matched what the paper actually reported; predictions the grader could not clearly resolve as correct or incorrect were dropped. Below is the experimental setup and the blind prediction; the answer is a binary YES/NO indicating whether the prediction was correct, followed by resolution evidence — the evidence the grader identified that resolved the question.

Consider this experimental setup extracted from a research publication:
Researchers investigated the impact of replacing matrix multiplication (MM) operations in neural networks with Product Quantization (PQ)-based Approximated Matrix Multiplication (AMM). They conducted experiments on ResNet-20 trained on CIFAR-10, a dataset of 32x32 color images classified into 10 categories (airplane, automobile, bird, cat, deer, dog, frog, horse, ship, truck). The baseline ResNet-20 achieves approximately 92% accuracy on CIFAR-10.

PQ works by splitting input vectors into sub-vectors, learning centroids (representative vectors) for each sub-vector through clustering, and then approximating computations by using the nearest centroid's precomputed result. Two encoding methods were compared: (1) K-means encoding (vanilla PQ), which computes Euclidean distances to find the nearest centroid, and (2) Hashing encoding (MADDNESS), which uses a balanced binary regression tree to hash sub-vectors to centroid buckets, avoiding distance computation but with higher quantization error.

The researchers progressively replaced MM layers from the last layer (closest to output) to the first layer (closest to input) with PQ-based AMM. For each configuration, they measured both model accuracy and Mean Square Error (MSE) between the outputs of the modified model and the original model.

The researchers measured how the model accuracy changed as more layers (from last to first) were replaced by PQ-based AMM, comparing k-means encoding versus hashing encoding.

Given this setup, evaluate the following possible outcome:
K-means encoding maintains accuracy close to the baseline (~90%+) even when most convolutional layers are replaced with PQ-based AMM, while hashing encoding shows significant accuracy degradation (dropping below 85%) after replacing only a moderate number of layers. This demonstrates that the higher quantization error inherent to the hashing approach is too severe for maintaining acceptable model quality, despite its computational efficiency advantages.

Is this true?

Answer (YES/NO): NO